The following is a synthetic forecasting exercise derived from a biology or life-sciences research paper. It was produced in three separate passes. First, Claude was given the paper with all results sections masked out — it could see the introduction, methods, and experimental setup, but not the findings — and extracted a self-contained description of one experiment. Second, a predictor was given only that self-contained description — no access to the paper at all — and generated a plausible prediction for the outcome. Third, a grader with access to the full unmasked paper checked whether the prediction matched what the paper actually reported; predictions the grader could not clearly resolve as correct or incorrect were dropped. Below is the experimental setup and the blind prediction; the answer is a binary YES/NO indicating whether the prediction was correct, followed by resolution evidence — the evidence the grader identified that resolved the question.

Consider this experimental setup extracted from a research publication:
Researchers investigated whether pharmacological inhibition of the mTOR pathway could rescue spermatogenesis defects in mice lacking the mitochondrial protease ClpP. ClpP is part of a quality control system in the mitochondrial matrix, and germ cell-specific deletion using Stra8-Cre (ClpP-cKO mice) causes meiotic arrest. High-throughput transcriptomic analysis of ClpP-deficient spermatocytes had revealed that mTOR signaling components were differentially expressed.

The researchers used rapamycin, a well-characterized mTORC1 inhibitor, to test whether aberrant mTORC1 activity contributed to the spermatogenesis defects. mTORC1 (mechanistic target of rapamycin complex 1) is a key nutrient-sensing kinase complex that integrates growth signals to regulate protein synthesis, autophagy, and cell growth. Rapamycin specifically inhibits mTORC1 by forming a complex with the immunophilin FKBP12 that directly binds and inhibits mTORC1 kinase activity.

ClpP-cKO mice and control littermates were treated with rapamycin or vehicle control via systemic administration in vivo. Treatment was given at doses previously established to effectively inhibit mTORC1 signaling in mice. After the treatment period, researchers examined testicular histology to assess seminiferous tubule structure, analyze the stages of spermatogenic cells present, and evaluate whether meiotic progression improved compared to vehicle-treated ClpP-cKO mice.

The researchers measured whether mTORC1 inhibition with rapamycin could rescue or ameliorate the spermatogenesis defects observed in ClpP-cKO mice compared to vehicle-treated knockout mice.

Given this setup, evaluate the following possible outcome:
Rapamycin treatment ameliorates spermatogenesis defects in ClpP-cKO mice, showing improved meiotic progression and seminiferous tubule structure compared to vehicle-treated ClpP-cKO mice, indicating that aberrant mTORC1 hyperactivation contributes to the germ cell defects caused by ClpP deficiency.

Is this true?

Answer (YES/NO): YES